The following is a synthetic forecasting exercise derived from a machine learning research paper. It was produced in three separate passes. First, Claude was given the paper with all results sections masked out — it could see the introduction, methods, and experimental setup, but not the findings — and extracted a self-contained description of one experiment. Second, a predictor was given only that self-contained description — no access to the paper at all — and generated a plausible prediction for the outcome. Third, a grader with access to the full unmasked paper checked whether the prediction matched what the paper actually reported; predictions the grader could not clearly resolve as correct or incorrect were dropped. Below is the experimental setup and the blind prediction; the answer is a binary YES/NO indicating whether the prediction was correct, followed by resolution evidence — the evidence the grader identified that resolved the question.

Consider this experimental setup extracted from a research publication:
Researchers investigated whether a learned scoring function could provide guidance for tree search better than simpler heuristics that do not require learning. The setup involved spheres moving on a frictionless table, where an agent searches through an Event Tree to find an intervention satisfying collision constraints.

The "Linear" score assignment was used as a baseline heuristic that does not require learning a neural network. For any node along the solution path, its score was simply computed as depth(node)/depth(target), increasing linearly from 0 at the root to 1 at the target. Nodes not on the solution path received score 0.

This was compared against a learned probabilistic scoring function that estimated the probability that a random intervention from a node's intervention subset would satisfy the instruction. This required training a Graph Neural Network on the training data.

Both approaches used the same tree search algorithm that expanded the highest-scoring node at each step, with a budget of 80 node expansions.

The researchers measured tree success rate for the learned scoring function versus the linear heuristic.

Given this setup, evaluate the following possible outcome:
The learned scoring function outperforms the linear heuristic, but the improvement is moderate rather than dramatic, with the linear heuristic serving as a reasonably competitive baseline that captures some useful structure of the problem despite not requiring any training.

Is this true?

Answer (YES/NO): NO